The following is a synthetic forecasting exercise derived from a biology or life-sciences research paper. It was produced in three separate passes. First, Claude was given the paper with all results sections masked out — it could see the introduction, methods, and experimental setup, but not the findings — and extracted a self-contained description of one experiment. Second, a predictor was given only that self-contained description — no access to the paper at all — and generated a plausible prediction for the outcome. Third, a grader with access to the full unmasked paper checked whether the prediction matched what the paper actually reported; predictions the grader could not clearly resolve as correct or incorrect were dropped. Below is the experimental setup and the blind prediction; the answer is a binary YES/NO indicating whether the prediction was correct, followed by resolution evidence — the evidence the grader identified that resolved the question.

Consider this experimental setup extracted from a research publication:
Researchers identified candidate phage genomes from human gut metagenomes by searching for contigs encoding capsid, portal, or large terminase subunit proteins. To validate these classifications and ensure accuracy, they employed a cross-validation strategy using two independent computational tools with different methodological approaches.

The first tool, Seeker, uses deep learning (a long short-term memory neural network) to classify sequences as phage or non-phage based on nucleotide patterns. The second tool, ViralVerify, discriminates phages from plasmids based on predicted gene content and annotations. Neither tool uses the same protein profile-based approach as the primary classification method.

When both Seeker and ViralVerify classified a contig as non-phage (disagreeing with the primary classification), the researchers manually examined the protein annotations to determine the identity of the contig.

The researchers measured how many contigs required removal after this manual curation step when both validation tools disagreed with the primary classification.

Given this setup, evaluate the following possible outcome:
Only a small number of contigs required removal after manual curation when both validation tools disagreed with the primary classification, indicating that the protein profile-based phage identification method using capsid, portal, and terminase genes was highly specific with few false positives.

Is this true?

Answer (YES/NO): YES